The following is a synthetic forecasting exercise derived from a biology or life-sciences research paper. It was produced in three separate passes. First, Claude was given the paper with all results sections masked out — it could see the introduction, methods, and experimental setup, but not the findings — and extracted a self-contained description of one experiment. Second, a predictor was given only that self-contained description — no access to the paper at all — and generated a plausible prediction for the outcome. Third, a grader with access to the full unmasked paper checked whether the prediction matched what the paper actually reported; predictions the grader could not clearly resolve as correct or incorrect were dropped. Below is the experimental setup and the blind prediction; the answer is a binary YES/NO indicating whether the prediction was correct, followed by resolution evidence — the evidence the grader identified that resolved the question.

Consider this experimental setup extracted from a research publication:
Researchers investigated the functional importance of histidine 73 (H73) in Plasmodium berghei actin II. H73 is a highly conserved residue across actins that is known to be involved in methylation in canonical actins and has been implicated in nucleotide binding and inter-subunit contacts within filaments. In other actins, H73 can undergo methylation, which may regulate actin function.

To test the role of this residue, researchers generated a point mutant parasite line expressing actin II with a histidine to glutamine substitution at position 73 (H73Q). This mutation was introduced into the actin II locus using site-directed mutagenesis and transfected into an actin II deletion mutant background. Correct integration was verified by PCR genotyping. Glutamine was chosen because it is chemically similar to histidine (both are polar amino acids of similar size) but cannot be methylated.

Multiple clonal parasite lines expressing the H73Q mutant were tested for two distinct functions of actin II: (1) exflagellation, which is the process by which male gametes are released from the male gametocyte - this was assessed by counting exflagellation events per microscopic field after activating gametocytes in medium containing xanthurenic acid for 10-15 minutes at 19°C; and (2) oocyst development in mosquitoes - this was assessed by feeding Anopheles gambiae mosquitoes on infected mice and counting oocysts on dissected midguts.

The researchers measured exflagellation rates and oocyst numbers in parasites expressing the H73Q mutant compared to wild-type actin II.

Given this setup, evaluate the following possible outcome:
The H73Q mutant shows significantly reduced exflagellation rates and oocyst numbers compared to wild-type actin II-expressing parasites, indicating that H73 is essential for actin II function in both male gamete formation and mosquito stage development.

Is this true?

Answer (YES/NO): NO